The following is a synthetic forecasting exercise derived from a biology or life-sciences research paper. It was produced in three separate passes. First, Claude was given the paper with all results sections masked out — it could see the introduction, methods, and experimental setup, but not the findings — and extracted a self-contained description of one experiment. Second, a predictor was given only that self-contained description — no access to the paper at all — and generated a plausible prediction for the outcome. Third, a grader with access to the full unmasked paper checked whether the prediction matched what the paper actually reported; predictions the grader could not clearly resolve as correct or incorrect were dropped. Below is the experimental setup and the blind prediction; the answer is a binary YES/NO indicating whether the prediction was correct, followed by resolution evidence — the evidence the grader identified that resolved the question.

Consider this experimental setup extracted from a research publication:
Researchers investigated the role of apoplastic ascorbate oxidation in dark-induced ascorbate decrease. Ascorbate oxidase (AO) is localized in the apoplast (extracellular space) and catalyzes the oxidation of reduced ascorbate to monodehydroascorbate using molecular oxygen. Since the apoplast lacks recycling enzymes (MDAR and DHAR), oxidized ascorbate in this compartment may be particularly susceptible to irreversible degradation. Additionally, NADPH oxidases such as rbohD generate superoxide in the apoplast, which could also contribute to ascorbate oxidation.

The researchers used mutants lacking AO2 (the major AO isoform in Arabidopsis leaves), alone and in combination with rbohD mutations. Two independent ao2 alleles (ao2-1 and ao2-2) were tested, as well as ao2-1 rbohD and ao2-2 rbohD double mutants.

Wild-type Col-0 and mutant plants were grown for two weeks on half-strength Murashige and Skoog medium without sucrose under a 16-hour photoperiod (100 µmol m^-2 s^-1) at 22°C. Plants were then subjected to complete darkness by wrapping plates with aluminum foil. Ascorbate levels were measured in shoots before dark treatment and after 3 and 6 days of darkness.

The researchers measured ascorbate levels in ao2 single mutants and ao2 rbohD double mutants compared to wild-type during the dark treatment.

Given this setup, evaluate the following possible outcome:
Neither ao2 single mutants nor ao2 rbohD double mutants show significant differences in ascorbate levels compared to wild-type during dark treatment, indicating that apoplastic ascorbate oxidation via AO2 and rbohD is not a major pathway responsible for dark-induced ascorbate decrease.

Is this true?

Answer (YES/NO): YES